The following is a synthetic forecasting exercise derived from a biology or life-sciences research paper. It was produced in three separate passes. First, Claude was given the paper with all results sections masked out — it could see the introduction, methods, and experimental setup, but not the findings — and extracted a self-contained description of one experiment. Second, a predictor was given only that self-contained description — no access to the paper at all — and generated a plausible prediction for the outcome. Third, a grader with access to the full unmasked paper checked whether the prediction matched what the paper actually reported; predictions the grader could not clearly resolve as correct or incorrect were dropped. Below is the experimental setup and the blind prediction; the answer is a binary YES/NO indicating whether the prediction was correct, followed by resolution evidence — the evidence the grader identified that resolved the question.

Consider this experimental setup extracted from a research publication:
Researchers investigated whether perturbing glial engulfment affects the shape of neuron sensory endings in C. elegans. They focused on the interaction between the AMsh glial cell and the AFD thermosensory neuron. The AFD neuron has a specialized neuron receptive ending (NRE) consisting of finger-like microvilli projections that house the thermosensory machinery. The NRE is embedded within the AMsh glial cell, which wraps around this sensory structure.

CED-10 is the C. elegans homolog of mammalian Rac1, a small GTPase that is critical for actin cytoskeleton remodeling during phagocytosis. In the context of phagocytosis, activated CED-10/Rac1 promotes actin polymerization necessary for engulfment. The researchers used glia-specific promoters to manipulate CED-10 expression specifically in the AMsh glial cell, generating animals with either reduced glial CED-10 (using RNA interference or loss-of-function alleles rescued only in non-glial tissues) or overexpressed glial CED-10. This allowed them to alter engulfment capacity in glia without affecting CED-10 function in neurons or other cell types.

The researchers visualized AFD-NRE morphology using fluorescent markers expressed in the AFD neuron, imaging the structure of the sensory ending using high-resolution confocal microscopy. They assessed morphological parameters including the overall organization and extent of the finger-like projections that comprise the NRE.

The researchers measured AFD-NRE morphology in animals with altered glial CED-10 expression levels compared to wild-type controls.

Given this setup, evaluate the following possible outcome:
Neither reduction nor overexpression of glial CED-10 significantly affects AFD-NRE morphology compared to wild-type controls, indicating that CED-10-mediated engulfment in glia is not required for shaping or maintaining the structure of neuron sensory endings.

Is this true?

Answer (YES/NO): NO